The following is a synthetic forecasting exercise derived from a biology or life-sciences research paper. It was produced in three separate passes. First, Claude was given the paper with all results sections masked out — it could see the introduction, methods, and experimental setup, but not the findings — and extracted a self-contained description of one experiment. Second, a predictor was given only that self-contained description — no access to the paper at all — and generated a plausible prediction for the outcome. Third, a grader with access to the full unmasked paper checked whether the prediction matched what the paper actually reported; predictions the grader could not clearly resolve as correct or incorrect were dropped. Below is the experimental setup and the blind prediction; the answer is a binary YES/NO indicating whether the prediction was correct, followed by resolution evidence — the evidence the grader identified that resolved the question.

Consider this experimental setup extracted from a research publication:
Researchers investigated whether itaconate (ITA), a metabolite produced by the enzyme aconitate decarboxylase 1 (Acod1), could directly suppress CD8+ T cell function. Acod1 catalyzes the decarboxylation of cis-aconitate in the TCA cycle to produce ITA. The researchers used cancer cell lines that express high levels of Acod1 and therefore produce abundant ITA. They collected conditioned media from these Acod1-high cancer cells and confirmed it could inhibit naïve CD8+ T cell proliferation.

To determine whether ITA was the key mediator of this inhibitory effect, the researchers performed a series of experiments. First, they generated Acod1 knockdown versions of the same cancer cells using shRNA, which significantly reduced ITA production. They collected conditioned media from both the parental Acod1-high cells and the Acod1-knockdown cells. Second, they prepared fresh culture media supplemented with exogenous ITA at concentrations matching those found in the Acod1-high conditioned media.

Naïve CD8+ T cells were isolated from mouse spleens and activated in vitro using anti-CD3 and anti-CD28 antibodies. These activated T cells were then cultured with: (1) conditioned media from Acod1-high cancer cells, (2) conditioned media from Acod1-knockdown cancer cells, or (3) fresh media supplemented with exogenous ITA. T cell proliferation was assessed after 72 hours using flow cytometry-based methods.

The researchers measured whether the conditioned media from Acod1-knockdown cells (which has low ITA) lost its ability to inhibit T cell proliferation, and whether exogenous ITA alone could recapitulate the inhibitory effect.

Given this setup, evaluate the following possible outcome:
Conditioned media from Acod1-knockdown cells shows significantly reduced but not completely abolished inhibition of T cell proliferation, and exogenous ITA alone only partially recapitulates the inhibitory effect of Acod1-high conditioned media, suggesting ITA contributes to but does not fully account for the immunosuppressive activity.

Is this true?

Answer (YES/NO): NO